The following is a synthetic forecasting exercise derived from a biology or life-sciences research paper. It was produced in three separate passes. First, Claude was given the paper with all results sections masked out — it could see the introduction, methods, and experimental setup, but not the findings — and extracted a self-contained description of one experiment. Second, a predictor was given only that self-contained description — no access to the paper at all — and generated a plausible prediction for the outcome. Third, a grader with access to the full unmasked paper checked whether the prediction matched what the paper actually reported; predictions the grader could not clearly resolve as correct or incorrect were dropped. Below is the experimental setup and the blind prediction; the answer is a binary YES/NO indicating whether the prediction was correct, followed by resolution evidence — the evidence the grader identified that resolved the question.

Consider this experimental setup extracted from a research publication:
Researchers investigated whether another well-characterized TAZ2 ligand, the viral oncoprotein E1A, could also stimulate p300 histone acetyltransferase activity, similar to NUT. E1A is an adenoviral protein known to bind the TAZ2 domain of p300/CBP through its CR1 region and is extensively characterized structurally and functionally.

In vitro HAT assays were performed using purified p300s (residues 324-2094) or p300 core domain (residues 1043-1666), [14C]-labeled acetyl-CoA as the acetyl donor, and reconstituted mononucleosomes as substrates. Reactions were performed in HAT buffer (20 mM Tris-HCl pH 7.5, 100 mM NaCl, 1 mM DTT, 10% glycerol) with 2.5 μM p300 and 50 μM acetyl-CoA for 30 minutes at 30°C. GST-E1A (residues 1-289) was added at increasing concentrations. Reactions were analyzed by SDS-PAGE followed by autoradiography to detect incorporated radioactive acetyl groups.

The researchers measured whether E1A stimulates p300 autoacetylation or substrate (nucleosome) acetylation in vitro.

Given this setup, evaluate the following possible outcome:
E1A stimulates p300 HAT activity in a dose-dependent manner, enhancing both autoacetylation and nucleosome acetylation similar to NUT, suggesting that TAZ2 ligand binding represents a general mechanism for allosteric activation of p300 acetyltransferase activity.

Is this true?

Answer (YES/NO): NO